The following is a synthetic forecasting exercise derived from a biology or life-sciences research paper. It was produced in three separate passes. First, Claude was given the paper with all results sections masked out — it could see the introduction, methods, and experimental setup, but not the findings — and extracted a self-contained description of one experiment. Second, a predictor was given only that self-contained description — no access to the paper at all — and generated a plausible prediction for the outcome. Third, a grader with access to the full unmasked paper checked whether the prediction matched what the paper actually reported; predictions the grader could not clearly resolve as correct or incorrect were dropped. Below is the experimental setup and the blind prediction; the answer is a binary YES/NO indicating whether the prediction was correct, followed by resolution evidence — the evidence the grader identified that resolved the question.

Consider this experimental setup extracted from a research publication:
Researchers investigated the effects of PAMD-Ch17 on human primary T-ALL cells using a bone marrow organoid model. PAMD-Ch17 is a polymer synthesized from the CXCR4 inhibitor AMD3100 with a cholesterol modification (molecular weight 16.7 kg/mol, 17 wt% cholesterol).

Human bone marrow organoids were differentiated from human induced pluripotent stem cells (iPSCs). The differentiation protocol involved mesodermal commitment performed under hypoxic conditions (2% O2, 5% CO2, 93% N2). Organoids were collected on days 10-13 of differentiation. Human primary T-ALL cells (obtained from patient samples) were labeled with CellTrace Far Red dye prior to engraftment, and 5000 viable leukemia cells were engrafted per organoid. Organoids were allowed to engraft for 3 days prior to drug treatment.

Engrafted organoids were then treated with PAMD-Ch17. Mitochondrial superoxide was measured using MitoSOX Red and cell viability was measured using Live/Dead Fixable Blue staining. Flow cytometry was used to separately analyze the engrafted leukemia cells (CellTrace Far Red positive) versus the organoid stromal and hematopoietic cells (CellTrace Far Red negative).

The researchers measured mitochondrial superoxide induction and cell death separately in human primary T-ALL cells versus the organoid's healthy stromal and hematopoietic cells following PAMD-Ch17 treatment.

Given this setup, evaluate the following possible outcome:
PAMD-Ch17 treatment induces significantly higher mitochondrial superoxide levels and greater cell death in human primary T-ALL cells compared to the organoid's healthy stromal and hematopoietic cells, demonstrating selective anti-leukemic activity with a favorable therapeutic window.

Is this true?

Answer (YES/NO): YES